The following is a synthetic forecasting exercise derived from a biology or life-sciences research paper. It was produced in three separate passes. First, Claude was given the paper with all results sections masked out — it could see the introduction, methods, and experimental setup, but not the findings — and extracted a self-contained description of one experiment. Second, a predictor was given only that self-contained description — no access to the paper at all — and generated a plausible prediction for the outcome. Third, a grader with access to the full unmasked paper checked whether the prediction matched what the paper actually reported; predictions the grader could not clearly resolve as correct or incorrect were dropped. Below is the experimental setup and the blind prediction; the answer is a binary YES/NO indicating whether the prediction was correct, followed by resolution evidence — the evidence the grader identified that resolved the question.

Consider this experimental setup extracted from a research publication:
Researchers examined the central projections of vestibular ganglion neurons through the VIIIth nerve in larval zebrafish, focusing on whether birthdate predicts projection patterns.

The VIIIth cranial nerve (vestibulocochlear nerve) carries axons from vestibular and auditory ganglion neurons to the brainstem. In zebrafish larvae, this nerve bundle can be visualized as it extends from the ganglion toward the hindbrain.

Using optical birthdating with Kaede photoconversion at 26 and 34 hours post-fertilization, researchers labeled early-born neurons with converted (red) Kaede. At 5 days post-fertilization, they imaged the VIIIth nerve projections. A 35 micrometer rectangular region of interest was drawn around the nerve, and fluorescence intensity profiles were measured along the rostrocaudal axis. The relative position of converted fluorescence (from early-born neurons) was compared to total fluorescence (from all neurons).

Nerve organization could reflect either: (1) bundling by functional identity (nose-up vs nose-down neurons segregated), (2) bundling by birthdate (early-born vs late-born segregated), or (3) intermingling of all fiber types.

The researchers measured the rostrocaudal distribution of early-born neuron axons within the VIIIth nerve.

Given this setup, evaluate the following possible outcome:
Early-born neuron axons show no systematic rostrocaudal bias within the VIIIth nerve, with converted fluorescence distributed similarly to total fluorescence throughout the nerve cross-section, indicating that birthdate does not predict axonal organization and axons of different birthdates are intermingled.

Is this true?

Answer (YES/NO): NO